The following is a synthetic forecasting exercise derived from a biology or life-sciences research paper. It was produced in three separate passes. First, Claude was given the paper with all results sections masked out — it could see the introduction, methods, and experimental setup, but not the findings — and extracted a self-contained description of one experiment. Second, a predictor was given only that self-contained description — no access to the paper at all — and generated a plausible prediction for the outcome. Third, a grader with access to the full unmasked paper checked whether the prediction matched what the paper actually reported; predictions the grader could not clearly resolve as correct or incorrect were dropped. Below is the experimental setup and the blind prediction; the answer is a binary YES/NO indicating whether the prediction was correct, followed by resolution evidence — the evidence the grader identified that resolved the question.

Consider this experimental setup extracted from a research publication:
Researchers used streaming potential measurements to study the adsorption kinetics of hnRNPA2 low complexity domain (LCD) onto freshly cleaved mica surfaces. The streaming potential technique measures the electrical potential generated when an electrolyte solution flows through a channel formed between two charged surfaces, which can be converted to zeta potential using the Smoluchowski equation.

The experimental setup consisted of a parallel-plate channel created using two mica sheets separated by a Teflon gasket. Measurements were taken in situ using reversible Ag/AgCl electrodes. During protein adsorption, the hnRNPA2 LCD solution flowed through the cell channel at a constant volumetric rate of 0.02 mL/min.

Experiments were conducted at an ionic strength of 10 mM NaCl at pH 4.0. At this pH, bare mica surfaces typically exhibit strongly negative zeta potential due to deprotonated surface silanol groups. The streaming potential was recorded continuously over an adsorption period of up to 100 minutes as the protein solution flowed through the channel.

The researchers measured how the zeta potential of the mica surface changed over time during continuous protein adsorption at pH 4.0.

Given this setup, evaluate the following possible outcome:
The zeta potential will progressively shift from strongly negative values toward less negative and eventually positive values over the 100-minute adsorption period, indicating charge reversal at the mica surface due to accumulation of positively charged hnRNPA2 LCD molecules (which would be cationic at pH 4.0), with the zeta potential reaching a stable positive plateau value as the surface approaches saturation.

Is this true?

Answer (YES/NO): YES